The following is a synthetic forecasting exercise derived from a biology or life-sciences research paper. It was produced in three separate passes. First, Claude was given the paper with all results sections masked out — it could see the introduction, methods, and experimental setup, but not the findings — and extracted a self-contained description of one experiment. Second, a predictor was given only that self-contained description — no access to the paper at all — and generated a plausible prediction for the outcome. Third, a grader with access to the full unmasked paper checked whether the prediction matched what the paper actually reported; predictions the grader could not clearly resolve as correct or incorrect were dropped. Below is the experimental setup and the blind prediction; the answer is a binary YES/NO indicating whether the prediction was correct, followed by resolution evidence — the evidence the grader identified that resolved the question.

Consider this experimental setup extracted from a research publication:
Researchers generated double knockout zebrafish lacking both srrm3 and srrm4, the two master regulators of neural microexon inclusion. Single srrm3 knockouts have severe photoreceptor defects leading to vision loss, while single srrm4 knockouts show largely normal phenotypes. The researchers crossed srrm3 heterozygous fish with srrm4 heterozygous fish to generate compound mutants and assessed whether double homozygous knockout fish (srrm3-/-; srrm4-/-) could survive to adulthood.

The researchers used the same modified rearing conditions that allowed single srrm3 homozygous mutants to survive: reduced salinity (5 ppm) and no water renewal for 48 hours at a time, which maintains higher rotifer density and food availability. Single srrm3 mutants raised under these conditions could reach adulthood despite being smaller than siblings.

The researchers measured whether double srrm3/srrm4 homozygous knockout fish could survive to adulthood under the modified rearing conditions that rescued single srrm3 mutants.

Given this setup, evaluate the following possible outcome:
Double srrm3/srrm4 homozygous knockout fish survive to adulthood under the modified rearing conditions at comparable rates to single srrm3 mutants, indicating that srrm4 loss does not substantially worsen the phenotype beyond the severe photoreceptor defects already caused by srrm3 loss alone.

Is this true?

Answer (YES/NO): NO